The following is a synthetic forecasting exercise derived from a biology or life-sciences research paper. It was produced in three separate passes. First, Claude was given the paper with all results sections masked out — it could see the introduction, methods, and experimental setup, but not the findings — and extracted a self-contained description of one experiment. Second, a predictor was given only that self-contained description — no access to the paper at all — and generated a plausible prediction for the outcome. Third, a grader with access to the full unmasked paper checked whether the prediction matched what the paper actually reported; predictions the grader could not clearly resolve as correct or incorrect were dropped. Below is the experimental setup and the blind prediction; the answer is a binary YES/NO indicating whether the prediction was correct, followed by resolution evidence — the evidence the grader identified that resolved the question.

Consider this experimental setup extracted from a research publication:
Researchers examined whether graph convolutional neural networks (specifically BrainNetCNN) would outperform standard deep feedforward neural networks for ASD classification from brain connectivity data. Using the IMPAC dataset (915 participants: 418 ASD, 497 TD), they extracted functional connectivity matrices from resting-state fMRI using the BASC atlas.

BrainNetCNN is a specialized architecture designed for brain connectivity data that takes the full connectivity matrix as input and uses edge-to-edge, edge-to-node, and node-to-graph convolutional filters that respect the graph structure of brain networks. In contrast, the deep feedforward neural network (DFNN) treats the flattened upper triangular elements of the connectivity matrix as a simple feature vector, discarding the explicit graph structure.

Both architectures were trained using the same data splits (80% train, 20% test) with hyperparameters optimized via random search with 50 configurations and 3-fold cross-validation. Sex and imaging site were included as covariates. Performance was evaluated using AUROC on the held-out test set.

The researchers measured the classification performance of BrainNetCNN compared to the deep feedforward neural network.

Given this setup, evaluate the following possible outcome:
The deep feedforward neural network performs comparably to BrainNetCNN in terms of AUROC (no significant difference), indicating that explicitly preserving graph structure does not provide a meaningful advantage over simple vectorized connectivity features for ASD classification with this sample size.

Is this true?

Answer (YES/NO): NO